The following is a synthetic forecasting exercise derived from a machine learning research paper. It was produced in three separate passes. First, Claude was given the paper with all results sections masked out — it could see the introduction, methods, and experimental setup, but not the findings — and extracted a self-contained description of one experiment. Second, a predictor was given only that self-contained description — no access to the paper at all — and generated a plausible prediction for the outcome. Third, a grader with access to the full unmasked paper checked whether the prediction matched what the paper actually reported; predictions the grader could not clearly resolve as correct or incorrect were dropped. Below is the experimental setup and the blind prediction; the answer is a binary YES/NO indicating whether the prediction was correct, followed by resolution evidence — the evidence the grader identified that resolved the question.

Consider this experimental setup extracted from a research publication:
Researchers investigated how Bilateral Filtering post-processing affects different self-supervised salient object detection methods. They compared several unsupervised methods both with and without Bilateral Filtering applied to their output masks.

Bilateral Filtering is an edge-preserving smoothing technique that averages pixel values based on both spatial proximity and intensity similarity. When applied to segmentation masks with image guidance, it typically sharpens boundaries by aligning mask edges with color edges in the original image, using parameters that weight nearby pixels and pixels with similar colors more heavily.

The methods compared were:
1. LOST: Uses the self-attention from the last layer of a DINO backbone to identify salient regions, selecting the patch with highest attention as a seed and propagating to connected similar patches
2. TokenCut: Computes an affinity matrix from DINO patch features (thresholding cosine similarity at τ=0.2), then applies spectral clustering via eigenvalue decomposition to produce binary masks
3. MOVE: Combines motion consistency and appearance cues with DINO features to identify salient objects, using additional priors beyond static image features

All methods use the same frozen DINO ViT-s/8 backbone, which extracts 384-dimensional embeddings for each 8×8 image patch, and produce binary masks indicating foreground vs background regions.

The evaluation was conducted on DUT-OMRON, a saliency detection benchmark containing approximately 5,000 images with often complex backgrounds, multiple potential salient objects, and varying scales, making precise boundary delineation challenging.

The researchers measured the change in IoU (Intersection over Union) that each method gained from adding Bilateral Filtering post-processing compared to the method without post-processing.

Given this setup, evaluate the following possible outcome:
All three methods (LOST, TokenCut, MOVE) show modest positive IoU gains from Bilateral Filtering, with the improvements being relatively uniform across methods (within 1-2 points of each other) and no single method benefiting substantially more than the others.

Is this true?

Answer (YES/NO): NO